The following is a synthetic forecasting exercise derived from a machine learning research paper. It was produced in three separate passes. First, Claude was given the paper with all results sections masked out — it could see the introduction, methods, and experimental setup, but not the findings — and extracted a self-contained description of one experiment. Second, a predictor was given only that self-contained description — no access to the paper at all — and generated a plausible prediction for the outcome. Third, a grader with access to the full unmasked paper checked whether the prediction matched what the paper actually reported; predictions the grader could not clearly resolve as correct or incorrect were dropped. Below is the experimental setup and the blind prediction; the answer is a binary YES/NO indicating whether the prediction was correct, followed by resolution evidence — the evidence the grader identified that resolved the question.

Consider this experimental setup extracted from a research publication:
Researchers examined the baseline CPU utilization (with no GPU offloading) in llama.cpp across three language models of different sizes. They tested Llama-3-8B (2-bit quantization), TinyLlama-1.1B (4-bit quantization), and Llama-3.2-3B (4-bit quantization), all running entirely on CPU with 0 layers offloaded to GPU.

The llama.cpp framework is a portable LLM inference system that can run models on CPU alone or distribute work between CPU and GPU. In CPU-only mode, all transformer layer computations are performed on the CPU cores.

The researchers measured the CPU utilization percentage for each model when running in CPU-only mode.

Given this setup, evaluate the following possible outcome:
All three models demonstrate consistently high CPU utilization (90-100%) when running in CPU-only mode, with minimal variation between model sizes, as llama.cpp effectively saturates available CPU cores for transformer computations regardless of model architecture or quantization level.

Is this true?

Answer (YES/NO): NO